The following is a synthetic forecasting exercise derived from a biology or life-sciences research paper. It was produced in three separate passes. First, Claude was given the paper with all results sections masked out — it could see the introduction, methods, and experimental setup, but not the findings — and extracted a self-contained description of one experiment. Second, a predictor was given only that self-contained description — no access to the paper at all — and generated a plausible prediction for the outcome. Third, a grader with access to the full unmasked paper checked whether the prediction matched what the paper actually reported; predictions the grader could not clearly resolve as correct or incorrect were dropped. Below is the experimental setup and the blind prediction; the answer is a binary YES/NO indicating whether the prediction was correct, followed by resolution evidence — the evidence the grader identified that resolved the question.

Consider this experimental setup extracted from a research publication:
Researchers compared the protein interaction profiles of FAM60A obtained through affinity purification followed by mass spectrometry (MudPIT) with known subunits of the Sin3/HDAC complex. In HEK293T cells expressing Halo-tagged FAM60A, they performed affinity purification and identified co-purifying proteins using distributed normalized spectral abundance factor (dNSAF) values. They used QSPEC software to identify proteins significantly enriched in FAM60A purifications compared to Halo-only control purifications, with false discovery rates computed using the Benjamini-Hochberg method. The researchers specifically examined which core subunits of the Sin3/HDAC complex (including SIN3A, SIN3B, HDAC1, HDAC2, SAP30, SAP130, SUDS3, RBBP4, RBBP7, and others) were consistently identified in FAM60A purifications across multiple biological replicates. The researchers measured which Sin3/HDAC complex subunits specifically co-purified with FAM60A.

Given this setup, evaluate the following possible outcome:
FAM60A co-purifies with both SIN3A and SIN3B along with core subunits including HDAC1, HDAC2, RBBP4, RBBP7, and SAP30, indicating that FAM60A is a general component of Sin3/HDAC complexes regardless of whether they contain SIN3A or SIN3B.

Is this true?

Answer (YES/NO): NO